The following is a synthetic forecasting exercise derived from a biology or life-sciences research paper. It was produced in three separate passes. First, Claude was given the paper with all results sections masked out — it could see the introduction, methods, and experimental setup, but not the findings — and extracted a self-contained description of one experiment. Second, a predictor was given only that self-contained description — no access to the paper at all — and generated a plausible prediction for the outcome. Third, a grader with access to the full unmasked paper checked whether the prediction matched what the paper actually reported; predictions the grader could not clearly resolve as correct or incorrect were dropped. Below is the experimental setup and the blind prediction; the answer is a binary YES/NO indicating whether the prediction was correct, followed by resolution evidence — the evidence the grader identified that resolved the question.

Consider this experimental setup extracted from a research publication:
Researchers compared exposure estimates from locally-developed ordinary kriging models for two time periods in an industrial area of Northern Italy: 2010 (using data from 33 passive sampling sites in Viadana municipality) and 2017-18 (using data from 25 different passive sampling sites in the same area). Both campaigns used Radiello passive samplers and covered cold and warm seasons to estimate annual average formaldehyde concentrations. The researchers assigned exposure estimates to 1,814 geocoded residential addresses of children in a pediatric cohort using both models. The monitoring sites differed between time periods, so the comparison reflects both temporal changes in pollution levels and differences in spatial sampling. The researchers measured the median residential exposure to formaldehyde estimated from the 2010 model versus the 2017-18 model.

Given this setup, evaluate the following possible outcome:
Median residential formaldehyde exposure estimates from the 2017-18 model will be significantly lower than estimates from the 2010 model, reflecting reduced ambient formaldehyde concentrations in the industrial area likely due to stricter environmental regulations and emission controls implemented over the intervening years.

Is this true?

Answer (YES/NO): NO